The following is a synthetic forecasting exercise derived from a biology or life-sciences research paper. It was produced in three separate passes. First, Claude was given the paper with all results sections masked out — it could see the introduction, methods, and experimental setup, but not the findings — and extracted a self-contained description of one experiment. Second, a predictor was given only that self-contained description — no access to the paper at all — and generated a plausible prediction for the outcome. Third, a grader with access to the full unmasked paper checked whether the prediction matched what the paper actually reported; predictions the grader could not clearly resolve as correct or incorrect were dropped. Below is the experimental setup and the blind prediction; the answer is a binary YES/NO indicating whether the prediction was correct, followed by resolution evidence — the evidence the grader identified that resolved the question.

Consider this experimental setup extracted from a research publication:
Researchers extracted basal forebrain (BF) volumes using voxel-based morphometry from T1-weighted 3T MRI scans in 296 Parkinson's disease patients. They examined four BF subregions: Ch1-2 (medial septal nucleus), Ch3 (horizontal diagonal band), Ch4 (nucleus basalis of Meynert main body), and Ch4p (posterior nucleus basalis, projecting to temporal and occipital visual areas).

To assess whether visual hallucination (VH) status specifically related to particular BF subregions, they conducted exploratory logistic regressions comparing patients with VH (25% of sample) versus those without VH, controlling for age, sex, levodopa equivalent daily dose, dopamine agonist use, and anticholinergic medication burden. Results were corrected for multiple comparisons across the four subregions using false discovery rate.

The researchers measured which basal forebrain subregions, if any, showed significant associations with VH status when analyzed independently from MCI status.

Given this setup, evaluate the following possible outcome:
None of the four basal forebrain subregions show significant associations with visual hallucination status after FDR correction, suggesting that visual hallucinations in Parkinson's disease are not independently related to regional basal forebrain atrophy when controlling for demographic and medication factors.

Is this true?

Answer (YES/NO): YES